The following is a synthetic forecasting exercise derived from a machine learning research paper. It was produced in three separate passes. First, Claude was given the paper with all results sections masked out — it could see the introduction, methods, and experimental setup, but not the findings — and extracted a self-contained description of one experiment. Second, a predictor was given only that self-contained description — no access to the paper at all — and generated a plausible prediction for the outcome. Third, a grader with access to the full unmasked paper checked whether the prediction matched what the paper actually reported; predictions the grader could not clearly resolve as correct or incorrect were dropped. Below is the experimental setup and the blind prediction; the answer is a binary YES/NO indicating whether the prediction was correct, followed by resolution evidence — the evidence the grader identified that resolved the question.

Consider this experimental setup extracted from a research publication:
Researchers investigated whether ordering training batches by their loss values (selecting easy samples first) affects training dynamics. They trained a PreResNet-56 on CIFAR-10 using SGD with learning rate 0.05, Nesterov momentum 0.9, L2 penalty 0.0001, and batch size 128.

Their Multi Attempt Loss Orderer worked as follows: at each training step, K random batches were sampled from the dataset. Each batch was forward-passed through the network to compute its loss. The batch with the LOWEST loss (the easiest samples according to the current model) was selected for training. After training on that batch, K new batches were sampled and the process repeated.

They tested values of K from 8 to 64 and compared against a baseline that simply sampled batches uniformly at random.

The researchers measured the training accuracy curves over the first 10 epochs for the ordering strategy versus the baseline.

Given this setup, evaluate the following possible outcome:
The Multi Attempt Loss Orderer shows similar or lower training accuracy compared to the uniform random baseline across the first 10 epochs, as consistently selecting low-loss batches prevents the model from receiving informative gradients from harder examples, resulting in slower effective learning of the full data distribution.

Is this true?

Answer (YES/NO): NO